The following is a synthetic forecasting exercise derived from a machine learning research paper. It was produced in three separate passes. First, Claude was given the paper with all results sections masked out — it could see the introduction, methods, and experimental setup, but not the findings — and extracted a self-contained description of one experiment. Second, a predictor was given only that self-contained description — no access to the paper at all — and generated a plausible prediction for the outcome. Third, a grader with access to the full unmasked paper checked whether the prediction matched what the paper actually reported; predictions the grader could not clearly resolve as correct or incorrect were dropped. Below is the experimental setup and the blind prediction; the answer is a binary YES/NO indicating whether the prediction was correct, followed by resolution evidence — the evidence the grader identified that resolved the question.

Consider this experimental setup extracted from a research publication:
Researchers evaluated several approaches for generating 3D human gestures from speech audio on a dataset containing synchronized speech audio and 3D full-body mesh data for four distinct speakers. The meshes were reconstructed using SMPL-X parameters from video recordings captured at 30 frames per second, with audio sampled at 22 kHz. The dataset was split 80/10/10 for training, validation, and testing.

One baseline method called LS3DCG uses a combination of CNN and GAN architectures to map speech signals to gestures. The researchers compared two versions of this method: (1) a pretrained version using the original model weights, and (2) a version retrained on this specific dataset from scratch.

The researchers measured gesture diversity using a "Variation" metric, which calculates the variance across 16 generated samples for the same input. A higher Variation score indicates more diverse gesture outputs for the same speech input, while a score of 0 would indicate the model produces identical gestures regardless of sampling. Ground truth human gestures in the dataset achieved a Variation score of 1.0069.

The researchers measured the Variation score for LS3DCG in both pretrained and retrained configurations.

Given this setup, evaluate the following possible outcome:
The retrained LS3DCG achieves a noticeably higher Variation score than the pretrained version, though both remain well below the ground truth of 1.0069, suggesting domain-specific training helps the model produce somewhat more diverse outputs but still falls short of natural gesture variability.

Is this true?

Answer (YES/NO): NO